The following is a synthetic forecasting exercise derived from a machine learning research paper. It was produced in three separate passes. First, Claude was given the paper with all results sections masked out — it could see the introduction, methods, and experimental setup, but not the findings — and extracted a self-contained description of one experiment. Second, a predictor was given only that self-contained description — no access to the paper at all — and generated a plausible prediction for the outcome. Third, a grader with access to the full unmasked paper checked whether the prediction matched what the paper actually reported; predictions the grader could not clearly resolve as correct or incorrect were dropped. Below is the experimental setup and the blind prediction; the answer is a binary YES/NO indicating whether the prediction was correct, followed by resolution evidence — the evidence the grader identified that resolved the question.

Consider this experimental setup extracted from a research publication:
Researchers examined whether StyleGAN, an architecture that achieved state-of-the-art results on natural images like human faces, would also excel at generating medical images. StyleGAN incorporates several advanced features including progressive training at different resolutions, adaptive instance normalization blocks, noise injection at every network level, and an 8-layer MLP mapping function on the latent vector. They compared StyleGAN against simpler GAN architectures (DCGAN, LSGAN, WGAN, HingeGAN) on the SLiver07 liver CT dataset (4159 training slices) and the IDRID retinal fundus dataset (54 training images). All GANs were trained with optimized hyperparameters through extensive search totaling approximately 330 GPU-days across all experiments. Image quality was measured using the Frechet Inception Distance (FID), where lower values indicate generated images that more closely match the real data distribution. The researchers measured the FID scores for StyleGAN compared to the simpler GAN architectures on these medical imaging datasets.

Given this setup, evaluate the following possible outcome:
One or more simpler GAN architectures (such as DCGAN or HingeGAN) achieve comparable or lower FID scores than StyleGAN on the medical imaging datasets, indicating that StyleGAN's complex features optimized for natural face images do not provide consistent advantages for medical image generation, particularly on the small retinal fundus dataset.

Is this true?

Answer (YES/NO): NO